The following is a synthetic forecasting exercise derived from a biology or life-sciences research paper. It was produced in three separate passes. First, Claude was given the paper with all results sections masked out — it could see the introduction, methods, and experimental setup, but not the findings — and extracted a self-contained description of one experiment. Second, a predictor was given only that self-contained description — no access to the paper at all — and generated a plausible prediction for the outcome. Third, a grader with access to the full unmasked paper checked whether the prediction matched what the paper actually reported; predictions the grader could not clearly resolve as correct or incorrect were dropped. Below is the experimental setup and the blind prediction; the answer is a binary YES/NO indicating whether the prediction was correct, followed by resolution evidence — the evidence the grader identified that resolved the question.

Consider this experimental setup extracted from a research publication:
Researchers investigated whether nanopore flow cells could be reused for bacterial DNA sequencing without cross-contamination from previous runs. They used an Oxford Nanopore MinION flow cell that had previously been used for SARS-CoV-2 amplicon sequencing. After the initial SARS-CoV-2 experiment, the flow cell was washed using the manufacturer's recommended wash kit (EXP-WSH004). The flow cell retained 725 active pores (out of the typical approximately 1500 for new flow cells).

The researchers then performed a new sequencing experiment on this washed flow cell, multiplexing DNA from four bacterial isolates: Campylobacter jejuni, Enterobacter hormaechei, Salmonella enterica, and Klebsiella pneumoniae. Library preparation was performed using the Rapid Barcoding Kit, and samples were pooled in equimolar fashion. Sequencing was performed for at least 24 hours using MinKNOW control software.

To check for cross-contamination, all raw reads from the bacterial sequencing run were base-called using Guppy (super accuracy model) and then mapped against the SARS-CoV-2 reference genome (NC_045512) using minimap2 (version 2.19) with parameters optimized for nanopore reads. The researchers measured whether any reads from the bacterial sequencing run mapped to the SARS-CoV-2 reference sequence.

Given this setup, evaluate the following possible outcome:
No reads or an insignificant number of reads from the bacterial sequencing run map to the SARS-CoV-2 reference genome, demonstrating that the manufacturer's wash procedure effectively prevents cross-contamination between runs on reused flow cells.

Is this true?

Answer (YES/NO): YES